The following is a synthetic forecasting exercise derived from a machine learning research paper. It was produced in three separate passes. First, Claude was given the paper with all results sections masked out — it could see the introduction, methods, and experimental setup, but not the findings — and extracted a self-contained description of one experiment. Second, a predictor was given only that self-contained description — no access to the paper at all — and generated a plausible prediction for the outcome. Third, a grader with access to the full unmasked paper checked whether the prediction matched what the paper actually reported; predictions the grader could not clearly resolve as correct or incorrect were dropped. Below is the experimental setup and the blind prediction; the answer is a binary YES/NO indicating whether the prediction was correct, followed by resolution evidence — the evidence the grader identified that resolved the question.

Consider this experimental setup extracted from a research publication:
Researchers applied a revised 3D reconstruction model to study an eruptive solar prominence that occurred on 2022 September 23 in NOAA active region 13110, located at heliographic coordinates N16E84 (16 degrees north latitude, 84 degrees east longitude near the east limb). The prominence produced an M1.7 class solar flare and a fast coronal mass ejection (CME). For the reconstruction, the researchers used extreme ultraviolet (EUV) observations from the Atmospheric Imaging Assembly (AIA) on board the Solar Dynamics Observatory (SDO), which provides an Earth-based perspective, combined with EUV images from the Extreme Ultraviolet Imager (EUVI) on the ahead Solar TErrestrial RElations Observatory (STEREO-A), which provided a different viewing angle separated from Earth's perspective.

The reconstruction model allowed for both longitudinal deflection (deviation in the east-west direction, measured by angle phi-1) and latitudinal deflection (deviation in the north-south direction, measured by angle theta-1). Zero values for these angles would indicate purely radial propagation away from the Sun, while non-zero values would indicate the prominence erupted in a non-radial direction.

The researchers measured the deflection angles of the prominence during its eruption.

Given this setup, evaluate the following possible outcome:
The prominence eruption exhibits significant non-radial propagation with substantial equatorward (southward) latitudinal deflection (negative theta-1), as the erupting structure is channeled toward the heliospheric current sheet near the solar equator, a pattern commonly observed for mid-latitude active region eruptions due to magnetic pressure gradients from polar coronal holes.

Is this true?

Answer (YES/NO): NO